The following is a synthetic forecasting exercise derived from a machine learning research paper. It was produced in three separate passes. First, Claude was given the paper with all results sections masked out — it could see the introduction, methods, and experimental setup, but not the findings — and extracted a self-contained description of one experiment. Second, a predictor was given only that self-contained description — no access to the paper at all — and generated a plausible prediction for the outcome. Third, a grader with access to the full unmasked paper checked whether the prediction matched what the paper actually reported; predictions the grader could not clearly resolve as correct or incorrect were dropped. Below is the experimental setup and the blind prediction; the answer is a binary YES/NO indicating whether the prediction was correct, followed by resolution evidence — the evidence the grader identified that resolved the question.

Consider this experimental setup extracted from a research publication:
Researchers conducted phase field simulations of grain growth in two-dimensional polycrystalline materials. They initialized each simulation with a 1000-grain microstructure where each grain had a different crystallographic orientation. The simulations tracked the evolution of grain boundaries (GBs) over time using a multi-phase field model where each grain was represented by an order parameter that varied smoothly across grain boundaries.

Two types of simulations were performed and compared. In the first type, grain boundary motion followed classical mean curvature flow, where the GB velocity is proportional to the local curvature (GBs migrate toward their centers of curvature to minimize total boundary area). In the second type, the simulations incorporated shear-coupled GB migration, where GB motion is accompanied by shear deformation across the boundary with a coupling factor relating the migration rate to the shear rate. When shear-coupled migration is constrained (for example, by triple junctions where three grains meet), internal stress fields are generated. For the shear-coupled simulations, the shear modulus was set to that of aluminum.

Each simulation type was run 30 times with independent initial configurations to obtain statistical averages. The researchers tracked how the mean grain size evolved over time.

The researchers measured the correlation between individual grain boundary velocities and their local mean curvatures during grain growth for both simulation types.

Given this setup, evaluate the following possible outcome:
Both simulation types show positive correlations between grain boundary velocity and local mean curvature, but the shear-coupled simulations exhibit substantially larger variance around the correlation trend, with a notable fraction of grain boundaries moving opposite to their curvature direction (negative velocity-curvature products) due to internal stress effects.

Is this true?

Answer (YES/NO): YES